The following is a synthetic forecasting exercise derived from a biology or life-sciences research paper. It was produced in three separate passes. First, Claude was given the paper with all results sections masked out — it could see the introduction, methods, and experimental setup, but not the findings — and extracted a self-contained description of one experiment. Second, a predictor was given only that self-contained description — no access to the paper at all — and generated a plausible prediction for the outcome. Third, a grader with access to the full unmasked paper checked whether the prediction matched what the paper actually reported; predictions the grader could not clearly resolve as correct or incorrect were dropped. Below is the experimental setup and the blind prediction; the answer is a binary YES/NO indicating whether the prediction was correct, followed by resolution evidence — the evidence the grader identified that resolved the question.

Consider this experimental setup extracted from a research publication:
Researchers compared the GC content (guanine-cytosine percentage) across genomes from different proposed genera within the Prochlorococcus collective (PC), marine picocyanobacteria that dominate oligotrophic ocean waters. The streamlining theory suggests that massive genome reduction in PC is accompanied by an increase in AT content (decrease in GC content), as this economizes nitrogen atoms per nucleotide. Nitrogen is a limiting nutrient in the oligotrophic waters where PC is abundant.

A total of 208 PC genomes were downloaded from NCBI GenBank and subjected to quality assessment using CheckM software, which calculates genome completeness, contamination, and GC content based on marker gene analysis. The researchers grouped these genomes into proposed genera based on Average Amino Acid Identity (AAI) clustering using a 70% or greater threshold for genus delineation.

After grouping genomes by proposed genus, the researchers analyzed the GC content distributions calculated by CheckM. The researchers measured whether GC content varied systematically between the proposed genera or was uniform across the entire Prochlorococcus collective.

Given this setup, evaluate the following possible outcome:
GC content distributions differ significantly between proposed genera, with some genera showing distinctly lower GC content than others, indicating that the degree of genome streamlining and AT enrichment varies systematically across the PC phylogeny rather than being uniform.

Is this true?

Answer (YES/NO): YES